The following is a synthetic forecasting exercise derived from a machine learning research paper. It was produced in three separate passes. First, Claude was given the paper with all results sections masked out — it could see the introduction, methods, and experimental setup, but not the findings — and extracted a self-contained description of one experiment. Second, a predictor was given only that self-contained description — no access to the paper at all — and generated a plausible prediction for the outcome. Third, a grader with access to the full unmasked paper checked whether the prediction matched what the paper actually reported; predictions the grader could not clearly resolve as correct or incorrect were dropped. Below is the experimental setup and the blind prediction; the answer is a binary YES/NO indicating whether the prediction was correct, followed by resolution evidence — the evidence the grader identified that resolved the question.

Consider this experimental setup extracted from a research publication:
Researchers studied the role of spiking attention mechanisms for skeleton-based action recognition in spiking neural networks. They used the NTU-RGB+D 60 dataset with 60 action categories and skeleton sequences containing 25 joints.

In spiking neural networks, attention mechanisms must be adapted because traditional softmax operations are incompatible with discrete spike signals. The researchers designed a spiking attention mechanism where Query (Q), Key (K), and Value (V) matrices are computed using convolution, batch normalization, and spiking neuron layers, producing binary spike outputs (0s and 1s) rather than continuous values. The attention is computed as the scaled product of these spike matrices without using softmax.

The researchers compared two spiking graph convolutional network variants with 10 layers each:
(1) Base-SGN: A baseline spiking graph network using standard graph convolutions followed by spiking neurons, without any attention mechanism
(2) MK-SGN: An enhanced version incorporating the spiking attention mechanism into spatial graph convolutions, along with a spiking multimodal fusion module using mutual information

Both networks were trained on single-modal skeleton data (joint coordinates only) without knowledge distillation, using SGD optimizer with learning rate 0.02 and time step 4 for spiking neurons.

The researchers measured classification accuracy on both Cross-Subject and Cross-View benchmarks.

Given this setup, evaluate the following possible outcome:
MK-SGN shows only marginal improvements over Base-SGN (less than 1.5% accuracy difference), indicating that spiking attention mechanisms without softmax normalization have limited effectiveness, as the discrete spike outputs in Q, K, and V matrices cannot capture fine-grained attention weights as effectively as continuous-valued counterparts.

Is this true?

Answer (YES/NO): NO